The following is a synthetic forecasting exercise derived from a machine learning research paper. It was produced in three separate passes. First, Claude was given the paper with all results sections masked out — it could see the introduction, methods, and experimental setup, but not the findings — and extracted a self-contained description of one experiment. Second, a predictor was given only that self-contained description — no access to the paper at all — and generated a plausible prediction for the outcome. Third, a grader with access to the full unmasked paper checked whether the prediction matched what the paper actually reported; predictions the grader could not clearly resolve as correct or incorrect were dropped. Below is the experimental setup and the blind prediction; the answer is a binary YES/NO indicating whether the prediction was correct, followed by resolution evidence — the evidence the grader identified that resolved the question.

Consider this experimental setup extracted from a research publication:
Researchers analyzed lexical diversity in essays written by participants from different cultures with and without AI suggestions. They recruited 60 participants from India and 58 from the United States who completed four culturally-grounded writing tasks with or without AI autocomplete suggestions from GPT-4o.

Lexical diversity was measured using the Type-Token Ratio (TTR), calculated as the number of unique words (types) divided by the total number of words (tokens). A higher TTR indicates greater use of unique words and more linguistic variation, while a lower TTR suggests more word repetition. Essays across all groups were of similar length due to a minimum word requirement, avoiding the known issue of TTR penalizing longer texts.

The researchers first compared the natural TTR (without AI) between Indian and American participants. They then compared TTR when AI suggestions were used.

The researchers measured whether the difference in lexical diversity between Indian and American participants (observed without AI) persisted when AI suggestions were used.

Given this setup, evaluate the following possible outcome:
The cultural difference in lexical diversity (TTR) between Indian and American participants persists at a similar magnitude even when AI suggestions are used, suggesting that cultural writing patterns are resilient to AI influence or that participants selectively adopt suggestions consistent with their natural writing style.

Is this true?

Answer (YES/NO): NO